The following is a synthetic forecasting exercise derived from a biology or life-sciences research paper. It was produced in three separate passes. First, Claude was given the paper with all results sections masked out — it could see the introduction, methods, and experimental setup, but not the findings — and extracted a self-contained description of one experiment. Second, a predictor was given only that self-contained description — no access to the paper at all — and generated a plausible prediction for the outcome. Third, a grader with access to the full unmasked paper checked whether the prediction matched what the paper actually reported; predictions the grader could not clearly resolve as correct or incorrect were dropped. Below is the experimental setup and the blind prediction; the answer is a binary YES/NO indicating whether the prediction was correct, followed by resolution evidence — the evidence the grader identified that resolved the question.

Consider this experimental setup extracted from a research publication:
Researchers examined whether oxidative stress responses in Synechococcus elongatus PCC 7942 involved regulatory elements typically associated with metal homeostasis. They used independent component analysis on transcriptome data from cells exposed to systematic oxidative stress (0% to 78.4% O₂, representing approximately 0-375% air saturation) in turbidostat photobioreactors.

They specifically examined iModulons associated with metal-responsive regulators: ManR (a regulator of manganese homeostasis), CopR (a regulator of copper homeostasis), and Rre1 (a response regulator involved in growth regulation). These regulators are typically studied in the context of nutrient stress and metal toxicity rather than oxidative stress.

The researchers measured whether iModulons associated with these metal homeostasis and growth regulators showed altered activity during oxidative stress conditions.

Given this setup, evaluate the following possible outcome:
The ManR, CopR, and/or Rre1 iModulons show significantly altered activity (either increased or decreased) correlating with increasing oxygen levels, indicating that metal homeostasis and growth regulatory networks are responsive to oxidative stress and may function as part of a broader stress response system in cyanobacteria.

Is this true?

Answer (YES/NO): YES